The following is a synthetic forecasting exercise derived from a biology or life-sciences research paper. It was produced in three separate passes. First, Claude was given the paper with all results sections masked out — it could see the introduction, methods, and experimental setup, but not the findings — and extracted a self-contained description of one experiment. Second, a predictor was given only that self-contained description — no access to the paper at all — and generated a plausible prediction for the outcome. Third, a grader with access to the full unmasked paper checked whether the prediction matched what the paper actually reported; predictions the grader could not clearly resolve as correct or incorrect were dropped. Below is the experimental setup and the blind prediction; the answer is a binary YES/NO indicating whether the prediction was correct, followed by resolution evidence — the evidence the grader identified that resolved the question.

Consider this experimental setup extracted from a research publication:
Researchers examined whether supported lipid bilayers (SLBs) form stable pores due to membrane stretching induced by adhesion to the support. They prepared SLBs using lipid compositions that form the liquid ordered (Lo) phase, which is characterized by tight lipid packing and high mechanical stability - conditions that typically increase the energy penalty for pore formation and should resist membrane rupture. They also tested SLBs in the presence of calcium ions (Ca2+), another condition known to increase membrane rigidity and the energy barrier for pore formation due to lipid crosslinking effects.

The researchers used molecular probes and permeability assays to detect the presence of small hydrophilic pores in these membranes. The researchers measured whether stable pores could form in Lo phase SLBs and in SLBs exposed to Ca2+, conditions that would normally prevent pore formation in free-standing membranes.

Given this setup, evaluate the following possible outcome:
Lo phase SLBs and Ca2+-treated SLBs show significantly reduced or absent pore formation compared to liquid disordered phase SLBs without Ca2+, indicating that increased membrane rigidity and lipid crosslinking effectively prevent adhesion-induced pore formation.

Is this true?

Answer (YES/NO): NO